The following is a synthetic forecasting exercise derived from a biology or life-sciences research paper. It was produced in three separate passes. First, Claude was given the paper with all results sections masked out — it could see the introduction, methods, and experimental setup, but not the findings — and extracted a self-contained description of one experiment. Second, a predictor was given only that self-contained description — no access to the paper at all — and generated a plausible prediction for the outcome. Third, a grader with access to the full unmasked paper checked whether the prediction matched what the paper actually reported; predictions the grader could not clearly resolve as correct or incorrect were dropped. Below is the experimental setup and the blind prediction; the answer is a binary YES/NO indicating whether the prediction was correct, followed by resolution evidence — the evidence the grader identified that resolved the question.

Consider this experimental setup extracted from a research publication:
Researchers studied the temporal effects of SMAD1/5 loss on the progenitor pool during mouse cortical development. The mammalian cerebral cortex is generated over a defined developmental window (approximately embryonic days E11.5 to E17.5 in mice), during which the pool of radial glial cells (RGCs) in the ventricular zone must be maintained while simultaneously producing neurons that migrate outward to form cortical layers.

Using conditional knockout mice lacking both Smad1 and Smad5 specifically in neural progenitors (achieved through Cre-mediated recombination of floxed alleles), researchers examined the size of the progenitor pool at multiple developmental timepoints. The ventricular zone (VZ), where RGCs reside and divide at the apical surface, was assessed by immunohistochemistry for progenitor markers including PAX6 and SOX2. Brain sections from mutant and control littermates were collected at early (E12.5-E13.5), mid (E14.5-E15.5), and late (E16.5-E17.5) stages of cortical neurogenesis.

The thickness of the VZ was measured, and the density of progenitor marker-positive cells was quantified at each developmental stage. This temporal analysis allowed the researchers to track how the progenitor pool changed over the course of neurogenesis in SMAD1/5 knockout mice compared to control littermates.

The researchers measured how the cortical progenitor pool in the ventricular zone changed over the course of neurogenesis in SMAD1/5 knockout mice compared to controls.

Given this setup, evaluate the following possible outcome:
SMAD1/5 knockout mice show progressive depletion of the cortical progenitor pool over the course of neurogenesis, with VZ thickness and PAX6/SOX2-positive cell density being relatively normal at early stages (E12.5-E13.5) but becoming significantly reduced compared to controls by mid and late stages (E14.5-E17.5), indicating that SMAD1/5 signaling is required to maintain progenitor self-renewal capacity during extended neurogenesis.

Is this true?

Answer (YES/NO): YES